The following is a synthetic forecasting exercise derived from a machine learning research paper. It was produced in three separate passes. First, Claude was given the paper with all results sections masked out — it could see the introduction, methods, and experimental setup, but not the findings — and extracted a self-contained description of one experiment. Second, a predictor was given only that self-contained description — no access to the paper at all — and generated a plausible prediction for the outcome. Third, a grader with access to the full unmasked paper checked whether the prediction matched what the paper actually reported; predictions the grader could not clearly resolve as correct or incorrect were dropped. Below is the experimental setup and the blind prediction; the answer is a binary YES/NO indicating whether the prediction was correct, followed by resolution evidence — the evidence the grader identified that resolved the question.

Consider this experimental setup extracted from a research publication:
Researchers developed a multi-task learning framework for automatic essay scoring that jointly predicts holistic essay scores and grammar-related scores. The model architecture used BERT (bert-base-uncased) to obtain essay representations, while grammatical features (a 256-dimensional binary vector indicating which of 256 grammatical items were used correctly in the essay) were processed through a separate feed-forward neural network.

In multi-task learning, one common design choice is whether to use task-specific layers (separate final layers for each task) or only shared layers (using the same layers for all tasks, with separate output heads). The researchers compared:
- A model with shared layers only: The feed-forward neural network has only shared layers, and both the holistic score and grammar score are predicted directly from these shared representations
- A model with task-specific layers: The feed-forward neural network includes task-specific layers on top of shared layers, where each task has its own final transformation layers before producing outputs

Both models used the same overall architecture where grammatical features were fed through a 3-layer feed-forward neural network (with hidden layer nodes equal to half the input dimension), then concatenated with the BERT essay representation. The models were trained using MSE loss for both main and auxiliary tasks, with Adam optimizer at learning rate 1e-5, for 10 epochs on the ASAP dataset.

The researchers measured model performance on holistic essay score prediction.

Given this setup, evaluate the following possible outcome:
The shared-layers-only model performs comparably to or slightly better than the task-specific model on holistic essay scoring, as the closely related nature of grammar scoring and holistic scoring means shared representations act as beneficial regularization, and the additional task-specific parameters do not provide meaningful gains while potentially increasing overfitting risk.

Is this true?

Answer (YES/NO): YES